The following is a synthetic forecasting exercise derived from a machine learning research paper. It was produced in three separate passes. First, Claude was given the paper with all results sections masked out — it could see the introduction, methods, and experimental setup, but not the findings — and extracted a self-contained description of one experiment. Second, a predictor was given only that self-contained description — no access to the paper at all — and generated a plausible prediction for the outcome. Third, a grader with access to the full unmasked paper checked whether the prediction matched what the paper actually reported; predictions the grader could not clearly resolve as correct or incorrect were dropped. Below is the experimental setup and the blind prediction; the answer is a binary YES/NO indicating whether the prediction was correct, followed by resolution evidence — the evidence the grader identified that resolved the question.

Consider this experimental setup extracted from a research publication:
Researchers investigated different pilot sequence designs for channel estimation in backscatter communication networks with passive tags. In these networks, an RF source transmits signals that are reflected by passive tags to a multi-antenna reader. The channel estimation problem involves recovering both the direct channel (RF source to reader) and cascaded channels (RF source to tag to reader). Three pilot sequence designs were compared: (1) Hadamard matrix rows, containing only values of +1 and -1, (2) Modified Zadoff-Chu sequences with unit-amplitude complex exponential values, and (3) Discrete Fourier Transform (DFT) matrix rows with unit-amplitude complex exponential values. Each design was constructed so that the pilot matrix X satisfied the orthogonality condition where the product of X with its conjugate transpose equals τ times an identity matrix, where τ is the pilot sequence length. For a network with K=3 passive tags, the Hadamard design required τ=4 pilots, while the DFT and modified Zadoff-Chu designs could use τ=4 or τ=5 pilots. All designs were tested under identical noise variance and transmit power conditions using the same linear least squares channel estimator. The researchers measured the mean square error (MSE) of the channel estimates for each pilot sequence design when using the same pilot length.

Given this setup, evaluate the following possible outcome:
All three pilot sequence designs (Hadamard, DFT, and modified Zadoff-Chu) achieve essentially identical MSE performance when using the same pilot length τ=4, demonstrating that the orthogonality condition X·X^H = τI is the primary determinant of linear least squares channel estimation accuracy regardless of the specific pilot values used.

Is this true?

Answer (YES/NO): YES